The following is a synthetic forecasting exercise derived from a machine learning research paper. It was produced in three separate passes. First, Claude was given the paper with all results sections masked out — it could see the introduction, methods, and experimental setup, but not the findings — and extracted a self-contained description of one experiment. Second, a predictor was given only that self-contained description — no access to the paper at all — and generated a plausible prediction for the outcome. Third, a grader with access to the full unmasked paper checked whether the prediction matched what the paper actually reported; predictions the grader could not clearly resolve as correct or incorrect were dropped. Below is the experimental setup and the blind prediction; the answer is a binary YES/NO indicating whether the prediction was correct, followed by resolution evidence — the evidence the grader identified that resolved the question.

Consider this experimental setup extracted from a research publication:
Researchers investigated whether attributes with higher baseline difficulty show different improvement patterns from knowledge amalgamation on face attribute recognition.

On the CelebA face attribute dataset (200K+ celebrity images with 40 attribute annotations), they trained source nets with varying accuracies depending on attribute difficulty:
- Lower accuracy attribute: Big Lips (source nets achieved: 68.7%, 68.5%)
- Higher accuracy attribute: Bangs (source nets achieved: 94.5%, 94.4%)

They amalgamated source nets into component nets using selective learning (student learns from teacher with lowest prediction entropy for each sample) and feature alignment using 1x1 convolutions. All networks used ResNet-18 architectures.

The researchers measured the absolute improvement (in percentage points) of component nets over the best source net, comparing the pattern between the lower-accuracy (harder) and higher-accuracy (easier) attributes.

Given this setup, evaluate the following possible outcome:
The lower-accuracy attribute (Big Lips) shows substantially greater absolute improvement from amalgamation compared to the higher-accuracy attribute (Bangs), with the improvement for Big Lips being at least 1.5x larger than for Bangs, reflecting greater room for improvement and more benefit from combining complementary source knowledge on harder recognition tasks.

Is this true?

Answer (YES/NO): NO